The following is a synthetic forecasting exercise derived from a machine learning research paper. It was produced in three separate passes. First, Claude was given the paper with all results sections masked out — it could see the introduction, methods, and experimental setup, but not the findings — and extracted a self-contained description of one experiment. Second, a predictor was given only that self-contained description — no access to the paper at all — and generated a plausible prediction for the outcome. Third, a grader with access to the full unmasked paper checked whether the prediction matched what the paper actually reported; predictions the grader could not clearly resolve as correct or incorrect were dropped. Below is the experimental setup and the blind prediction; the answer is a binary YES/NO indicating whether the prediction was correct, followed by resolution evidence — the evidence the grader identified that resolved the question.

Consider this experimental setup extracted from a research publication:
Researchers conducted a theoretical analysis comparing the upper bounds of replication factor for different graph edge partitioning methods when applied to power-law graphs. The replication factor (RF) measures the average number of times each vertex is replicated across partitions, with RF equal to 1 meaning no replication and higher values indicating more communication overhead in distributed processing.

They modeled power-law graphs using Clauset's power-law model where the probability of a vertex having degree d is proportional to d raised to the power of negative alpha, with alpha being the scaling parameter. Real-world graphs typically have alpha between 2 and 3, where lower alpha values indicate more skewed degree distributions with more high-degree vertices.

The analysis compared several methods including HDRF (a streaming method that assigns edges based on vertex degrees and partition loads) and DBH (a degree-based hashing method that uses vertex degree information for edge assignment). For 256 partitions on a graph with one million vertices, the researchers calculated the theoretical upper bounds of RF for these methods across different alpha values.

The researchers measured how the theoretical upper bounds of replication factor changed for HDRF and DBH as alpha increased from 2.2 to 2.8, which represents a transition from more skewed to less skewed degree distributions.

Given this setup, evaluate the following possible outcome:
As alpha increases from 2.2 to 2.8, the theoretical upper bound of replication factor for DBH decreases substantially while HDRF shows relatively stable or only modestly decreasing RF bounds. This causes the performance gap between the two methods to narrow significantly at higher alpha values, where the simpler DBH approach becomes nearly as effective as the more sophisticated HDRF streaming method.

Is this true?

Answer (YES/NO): NO